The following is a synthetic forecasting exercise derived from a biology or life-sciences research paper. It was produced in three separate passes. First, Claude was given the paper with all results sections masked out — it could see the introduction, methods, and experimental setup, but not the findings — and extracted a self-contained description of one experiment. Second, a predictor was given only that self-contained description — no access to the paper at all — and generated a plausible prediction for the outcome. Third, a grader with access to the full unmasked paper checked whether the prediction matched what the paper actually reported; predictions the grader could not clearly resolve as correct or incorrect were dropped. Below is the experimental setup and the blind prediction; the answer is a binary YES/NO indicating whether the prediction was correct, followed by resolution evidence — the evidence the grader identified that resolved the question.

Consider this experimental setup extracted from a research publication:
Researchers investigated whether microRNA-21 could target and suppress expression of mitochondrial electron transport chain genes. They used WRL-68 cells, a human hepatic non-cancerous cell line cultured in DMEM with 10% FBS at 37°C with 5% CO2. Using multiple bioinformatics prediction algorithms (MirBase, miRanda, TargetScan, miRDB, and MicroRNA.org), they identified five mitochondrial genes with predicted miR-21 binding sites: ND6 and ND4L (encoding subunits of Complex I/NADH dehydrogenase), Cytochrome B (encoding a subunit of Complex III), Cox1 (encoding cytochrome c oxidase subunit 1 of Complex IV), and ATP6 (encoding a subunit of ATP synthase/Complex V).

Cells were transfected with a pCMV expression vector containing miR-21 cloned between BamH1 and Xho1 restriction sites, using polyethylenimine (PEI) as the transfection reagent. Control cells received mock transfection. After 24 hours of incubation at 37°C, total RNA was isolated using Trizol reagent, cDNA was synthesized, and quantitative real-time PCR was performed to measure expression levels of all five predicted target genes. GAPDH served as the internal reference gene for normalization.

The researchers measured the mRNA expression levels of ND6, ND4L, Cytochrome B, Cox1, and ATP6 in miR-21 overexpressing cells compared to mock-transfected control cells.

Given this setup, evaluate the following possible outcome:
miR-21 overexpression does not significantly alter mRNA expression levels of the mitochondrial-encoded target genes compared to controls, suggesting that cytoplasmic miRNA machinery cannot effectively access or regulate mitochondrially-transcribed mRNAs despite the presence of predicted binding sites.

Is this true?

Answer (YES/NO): NO